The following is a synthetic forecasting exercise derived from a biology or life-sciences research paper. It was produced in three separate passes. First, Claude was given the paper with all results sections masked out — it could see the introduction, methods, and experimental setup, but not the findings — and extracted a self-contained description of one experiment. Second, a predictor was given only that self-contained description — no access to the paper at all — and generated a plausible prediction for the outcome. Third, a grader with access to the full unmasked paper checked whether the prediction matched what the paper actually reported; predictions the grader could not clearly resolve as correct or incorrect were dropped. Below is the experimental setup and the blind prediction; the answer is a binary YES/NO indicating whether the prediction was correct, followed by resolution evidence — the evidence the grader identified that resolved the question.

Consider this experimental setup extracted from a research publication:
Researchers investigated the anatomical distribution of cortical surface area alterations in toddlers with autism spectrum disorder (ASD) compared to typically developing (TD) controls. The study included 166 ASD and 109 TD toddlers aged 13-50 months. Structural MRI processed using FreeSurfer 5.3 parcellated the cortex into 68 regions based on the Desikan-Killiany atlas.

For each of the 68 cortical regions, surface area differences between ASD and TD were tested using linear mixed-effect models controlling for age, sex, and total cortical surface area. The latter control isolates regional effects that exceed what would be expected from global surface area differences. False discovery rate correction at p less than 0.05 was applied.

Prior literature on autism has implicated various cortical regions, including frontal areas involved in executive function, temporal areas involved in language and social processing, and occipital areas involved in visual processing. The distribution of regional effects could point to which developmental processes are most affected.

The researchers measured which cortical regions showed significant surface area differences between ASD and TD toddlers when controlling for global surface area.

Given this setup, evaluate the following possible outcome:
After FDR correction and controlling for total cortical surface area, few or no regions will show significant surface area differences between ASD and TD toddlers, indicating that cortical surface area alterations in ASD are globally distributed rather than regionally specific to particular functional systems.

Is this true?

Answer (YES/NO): NO